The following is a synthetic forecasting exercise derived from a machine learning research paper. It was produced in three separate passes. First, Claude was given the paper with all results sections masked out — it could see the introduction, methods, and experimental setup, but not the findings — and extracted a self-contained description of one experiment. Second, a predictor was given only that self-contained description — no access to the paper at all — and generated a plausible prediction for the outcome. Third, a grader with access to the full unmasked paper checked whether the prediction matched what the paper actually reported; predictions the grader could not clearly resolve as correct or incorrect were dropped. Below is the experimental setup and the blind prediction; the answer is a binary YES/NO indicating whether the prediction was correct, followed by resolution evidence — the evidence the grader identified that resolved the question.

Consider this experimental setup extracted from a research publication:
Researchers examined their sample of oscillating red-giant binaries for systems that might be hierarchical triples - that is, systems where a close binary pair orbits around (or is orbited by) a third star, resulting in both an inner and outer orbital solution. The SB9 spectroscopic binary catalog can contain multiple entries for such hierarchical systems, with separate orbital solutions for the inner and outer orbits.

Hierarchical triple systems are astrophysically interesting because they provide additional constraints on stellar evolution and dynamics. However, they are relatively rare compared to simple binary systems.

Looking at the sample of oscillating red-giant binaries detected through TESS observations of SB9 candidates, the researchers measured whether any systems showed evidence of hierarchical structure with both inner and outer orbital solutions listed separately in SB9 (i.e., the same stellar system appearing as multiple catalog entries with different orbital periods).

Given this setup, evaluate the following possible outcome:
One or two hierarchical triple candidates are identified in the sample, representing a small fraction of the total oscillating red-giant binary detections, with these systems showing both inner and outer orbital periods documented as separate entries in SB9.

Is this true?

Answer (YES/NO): YES